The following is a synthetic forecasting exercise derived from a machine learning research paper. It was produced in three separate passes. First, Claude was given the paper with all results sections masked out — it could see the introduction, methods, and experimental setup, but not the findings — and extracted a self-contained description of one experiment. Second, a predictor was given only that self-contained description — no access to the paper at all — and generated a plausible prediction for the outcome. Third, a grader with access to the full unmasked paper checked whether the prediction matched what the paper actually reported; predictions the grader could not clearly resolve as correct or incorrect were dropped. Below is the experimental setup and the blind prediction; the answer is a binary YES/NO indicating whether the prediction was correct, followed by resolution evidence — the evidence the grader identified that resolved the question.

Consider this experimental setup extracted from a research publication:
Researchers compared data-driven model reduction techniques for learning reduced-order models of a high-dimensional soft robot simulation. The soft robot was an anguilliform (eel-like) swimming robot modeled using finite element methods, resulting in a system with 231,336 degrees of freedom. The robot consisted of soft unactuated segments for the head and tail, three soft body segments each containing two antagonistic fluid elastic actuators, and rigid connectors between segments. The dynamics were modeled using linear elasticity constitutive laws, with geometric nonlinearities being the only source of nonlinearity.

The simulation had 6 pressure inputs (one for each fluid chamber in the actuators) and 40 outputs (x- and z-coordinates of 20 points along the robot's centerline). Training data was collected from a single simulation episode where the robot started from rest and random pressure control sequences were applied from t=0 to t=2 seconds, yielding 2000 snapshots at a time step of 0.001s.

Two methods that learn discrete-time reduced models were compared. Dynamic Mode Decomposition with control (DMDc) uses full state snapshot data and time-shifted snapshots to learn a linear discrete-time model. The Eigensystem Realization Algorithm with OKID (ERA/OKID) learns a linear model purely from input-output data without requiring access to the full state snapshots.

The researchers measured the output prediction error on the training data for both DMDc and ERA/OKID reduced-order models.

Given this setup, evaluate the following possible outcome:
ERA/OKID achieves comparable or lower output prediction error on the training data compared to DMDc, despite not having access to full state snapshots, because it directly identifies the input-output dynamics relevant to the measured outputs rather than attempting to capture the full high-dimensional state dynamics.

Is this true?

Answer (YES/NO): YES